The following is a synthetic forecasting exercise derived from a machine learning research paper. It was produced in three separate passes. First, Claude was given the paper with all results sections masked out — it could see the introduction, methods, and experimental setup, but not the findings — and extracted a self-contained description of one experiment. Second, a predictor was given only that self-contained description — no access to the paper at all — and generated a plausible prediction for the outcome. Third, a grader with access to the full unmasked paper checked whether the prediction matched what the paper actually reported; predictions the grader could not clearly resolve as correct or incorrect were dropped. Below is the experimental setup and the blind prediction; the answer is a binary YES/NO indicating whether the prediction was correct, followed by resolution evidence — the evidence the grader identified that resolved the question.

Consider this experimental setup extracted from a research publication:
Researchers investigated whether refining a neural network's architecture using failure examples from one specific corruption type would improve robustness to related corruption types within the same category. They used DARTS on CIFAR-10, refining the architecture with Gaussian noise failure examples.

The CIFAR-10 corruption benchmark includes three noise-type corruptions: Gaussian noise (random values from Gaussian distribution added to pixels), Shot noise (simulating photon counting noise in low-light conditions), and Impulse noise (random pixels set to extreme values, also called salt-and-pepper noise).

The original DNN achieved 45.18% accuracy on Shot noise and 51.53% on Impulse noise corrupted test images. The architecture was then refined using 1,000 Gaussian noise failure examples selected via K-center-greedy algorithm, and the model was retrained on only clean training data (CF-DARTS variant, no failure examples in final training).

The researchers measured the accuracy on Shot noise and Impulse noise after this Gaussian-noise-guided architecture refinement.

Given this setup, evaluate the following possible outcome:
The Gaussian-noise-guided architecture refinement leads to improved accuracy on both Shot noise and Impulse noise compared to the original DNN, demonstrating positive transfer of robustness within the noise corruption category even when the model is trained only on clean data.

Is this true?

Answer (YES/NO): NO